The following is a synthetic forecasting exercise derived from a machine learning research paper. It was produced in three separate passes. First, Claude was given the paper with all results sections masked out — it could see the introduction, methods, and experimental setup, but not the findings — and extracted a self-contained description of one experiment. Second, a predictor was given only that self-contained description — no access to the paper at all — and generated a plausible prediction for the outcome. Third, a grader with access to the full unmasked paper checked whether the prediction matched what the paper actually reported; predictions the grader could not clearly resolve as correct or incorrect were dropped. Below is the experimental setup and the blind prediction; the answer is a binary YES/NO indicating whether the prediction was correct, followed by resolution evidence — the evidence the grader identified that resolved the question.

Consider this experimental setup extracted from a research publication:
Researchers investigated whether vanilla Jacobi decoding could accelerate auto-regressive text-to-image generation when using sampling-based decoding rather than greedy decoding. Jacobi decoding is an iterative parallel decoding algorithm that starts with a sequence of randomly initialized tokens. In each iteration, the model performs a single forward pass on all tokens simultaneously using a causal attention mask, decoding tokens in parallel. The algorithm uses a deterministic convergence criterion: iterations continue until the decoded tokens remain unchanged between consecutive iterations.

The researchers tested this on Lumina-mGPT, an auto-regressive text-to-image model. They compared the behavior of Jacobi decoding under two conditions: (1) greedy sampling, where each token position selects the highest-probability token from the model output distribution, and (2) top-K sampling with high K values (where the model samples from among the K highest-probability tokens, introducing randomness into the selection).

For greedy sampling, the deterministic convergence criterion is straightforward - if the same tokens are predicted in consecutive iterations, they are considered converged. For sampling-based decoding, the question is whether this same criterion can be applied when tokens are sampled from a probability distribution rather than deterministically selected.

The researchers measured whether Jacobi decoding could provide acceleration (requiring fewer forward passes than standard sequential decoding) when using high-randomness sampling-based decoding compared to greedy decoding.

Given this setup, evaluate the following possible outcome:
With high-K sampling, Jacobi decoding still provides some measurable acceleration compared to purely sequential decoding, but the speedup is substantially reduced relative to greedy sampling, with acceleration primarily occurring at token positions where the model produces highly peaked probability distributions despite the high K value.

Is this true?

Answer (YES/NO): NO